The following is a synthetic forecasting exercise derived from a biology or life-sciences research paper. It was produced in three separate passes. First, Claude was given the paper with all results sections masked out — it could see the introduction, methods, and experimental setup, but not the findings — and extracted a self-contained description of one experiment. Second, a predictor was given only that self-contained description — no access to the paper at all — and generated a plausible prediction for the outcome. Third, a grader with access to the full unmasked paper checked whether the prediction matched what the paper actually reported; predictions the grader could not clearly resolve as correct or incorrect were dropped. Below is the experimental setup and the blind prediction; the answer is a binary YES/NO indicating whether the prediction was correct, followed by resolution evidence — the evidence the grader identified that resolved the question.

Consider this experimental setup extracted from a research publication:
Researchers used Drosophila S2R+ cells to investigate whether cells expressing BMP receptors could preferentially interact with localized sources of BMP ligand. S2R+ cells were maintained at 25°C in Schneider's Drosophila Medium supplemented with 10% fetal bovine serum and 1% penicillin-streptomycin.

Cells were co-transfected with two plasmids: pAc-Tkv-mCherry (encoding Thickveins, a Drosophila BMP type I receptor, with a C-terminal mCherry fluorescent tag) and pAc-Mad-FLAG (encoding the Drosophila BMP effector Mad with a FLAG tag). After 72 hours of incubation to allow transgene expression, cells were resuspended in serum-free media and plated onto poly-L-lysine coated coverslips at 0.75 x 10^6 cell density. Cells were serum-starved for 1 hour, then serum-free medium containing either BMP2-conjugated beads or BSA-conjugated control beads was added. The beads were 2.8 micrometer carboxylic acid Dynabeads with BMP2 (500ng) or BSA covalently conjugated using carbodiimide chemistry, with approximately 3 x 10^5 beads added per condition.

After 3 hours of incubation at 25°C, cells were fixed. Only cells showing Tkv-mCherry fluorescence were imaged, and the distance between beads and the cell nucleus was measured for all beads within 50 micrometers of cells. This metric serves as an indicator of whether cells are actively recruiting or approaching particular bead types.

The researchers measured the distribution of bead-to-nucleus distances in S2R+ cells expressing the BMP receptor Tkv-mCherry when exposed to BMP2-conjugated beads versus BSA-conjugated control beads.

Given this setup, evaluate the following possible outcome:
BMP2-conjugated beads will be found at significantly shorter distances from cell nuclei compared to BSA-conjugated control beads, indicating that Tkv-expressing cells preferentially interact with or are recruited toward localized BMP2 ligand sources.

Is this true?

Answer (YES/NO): NO